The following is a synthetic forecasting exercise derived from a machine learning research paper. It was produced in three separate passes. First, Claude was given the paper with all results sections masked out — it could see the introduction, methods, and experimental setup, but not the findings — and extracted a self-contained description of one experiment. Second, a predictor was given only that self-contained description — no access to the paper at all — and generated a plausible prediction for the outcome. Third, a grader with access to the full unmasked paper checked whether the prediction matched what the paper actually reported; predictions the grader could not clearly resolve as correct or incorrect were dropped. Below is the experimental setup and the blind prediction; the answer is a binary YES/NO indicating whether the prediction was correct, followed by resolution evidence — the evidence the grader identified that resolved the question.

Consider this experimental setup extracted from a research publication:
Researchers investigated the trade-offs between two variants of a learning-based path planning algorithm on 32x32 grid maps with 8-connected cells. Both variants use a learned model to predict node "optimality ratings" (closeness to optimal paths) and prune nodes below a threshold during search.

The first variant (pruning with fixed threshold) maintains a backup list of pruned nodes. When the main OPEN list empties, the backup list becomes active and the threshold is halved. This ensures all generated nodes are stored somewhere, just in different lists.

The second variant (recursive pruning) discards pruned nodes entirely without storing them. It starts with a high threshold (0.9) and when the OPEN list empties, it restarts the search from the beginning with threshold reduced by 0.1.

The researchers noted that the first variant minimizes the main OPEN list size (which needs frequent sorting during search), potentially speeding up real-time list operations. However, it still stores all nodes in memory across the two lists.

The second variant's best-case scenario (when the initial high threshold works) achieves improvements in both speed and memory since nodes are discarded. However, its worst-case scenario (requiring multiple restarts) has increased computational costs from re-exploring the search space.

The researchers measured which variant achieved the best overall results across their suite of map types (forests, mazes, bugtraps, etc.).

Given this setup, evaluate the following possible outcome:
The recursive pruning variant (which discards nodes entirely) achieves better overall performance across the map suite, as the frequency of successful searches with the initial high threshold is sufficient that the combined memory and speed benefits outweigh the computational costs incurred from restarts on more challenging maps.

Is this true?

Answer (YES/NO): YES